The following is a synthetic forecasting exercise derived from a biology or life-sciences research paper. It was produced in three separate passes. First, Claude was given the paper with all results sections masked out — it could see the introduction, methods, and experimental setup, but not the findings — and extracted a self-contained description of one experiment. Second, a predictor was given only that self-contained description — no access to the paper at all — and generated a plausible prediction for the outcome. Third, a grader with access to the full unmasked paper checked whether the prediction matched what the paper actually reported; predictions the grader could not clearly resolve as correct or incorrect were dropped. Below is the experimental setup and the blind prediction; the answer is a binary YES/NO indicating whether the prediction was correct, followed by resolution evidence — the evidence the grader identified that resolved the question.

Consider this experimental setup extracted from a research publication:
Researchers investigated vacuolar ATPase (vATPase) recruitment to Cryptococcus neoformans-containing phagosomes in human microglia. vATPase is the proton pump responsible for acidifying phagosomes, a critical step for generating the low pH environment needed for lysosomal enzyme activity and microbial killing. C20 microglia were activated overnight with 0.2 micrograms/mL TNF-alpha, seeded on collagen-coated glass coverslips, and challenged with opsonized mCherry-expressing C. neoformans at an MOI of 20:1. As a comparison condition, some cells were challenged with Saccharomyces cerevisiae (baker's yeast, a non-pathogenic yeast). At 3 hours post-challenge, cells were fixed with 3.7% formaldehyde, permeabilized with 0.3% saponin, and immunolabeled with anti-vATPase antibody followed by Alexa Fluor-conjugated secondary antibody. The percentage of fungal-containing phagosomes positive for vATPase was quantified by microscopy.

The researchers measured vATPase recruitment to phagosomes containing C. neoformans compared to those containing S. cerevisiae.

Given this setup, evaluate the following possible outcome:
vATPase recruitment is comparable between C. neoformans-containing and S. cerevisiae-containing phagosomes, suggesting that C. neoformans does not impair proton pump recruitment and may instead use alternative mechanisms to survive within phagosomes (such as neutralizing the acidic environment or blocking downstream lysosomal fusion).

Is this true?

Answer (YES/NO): NO